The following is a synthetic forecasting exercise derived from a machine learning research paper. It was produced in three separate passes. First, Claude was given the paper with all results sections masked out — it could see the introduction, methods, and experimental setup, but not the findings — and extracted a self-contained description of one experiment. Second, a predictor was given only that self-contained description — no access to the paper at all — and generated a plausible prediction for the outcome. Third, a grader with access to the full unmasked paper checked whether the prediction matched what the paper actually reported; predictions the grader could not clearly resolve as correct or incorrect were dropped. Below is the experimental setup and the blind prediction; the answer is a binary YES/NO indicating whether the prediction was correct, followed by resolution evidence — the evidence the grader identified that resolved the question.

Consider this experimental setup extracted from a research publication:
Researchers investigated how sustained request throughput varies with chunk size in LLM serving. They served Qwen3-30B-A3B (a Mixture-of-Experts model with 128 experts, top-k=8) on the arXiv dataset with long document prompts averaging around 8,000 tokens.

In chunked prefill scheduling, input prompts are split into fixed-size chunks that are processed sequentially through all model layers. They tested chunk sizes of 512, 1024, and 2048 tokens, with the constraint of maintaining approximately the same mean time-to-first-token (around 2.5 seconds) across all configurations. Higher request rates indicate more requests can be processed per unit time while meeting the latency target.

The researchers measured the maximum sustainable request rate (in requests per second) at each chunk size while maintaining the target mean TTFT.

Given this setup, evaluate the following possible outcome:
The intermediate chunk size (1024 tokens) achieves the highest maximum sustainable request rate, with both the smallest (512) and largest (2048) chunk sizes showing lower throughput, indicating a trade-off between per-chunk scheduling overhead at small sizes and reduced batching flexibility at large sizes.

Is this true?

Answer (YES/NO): NO